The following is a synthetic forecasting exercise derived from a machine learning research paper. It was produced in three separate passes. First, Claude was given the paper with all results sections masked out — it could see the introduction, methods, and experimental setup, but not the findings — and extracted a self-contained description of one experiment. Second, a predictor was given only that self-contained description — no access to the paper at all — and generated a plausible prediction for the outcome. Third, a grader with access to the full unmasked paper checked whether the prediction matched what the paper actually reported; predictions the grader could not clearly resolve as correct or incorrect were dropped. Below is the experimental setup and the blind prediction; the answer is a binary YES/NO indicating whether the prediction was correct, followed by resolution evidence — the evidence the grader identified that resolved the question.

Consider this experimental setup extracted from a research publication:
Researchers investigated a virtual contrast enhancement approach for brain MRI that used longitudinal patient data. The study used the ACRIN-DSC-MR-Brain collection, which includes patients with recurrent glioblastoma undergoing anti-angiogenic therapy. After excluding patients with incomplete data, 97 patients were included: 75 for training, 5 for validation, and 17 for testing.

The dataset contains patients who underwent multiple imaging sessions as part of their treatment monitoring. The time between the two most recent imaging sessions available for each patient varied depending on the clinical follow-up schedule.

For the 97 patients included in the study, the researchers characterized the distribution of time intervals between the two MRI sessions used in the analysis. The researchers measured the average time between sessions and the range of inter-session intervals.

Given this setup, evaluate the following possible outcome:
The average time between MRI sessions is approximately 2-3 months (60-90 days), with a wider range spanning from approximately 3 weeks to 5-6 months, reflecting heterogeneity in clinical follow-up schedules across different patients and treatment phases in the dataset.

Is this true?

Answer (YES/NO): NO